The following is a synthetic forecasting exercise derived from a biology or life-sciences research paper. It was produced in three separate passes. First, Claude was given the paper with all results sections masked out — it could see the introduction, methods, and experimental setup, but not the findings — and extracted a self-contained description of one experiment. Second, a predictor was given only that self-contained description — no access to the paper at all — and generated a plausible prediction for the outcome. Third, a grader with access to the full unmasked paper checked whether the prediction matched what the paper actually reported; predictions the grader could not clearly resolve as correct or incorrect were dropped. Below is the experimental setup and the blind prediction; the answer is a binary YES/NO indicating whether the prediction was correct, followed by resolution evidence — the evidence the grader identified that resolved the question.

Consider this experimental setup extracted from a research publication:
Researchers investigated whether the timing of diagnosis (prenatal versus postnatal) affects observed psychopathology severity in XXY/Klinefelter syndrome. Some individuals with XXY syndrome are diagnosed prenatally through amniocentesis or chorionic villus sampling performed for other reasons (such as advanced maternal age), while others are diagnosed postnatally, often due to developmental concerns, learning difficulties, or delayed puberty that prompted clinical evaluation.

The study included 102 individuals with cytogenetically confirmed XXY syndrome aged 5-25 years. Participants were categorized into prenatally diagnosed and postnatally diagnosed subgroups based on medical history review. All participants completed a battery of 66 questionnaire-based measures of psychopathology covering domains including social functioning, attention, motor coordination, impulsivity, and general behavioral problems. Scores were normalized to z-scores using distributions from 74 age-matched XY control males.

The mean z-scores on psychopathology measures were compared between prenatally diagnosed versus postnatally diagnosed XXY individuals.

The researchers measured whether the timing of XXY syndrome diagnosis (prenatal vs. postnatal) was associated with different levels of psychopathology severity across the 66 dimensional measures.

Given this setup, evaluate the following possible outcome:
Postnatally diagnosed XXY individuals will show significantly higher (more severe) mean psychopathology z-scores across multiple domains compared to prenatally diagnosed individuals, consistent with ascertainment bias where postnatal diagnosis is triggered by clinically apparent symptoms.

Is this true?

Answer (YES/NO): NO